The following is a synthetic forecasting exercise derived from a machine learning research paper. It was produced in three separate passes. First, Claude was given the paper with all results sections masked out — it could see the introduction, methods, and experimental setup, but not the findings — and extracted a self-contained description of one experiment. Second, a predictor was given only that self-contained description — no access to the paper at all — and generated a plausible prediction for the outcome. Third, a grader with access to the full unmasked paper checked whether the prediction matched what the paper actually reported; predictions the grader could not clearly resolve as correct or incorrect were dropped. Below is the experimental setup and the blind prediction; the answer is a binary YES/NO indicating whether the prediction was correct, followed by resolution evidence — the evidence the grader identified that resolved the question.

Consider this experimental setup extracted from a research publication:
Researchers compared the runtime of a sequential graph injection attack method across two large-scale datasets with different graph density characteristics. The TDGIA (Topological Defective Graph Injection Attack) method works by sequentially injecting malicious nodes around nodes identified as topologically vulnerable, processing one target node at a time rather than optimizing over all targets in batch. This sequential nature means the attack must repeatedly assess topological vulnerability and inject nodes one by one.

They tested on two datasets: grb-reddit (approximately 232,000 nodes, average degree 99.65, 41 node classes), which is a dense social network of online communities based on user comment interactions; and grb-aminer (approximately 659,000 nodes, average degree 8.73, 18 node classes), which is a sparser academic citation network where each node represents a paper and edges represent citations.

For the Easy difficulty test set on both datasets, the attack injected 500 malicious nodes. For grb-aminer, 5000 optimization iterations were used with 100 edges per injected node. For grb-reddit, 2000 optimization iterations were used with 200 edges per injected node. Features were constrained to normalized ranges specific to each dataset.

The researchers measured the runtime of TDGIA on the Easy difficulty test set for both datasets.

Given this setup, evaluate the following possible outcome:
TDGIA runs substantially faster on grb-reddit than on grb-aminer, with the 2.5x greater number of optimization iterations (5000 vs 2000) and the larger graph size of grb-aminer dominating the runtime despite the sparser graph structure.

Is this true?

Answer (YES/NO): NO